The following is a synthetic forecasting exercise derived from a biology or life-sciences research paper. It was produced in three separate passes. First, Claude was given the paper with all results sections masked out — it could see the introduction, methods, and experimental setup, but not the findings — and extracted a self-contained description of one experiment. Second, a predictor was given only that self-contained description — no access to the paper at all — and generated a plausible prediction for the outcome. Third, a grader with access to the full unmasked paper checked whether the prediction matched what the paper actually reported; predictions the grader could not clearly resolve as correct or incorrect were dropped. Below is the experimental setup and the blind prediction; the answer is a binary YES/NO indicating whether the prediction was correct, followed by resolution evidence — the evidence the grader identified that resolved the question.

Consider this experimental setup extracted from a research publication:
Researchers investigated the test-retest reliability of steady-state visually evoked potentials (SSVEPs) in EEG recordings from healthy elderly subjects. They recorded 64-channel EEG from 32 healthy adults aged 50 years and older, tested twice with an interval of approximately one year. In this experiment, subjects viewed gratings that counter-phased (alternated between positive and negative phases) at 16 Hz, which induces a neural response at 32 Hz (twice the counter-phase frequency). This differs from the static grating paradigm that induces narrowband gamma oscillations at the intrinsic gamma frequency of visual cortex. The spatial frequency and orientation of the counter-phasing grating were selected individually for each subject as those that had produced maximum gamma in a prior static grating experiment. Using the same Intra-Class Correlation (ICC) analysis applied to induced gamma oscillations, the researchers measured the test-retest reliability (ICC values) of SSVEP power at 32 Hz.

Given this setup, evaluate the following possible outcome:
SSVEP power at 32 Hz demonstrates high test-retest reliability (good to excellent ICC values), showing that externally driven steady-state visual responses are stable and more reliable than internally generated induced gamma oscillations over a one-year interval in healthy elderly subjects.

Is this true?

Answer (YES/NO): NO